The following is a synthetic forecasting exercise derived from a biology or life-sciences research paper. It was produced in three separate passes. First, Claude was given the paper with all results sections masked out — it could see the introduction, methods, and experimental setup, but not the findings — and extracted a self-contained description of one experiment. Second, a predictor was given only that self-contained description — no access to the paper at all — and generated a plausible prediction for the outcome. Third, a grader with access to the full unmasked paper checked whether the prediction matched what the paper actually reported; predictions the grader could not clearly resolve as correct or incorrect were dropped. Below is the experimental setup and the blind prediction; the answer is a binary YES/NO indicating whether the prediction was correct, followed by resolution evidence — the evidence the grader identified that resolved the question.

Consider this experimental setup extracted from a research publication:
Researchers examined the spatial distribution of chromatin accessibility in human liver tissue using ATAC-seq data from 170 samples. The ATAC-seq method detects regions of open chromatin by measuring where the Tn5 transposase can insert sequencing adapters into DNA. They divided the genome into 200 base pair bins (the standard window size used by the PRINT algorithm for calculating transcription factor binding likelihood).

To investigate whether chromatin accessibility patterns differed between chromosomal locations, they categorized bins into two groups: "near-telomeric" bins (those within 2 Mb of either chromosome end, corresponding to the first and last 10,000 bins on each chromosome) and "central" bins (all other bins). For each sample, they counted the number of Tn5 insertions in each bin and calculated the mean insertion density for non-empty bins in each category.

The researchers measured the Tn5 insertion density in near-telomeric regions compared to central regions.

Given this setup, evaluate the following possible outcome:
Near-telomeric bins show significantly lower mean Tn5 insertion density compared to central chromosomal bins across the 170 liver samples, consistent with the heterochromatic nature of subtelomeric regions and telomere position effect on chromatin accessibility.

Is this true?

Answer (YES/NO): NO